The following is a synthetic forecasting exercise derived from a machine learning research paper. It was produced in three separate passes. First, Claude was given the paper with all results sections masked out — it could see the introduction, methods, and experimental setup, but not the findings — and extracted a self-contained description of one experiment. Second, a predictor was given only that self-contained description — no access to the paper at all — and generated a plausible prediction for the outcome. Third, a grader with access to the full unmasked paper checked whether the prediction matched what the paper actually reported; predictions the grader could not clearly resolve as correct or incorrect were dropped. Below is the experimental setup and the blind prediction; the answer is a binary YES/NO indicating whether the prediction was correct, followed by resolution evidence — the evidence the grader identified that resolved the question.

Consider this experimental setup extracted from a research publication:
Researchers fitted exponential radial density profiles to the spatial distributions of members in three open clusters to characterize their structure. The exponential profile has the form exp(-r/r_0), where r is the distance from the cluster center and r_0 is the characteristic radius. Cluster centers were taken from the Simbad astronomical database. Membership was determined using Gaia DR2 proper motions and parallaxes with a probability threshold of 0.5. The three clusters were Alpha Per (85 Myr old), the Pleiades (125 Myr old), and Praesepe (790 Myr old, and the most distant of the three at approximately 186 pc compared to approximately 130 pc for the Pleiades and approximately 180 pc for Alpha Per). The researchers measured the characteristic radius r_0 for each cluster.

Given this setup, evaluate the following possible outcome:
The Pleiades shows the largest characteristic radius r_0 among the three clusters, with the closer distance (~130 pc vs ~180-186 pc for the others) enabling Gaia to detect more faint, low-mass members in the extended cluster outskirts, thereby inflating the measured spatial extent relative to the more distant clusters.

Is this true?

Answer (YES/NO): NO